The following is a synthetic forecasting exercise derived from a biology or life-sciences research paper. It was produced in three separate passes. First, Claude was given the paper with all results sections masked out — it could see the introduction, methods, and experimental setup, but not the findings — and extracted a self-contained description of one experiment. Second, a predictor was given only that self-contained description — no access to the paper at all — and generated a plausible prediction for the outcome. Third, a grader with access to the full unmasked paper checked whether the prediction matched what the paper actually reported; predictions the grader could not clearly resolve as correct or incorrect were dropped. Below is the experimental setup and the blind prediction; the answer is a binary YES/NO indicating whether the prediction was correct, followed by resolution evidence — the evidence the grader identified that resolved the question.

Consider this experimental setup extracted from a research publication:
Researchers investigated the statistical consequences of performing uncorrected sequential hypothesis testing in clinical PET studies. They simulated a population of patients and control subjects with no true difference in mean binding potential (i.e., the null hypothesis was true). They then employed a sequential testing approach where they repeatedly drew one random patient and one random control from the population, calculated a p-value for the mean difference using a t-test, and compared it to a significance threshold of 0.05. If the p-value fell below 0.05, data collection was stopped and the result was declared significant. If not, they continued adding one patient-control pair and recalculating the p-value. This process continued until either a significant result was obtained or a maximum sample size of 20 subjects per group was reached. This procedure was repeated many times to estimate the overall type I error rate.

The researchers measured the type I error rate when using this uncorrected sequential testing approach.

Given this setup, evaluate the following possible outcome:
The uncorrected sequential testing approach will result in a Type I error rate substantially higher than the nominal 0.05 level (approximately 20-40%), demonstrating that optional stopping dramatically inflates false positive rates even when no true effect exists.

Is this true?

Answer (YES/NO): YES